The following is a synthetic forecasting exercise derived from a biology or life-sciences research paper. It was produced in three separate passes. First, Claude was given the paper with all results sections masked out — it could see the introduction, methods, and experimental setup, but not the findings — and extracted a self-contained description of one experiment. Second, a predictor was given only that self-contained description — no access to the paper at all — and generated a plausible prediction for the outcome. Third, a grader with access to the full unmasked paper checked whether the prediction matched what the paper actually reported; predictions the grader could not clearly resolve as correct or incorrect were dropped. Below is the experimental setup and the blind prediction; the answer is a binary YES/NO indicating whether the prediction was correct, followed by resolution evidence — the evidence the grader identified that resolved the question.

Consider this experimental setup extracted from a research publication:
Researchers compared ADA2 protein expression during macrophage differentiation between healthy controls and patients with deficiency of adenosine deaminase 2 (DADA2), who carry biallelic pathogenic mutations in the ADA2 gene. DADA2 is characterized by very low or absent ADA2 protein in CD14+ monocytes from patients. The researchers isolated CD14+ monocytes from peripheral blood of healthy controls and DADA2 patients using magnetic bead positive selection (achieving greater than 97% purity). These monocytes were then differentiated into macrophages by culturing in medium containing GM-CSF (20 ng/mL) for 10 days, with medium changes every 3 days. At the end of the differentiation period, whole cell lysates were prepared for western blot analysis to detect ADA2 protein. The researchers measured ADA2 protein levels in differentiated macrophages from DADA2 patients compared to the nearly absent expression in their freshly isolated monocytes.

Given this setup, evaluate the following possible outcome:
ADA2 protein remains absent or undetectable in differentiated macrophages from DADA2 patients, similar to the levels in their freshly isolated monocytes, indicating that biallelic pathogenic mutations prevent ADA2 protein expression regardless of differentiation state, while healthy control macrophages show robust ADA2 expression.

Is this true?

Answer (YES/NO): NO